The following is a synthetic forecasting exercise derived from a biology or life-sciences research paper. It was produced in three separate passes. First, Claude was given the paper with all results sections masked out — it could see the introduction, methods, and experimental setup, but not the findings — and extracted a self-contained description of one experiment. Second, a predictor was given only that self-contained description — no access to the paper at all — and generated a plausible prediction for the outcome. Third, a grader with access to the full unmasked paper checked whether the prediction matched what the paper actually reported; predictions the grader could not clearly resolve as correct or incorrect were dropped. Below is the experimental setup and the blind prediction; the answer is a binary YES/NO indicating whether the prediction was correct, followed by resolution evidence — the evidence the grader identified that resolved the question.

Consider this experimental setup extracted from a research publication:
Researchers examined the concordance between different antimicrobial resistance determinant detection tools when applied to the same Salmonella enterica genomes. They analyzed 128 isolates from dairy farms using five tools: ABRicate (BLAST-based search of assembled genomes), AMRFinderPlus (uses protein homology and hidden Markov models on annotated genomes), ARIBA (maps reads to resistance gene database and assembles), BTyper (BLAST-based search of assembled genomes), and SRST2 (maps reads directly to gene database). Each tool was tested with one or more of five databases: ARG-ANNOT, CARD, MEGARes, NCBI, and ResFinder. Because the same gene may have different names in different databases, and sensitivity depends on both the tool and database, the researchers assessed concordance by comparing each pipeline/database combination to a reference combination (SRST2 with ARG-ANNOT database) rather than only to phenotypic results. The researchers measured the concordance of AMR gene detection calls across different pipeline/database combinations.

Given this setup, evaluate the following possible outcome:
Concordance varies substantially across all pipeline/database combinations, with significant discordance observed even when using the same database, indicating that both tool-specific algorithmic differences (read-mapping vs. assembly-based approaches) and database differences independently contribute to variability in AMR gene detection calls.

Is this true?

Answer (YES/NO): NO